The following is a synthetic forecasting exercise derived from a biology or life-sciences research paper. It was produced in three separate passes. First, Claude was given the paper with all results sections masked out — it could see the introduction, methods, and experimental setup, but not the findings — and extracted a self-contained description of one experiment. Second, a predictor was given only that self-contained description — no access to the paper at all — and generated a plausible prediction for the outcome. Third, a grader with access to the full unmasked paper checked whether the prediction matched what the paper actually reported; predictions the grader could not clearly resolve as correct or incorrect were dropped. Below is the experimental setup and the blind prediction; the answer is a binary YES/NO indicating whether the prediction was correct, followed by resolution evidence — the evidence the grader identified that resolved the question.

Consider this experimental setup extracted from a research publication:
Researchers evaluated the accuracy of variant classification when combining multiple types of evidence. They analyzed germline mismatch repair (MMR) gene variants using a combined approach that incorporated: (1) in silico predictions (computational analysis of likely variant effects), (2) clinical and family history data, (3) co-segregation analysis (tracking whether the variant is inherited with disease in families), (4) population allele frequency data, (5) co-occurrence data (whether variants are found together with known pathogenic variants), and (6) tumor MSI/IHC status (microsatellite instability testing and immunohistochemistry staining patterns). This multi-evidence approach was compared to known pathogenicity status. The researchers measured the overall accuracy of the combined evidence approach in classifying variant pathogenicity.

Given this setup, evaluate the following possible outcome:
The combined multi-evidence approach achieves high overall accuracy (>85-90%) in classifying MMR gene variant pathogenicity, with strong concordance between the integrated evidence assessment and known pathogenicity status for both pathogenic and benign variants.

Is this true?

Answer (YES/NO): YES